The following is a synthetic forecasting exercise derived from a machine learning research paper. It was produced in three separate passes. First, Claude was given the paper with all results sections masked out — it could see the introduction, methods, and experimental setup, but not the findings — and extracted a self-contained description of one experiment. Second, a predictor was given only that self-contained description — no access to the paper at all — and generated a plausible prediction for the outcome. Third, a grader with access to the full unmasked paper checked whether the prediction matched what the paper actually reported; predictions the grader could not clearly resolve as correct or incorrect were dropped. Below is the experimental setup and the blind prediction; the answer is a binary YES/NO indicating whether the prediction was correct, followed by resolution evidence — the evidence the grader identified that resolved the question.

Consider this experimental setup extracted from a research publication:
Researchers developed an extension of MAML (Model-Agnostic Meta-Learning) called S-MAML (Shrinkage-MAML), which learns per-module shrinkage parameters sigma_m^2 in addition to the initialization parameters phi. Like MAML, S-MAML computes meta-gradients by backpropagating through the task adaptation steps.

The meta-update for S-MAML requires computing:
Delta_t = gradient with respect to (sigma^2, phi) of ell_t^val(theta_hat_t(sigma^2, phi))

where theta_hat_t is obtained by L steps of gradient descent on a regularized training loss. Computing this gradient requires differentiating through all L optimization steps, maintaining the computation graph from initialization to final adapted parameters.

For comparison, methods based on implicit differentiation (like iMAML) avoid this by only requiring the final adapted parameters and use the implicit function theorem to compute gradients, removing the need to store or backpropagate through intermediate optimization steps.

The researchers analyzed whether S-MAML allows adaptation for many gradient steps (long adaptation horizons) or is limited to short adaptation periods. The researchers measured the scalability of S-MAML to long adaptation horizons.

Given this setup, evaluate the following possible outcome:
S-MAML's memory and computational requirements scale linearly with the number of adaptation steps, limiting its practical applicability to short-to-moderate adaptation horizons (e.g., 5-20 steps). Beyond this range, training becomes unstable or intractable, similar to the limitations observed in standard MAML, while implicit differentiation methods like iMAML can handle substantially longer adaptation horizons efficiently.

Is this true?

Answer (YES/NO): NO